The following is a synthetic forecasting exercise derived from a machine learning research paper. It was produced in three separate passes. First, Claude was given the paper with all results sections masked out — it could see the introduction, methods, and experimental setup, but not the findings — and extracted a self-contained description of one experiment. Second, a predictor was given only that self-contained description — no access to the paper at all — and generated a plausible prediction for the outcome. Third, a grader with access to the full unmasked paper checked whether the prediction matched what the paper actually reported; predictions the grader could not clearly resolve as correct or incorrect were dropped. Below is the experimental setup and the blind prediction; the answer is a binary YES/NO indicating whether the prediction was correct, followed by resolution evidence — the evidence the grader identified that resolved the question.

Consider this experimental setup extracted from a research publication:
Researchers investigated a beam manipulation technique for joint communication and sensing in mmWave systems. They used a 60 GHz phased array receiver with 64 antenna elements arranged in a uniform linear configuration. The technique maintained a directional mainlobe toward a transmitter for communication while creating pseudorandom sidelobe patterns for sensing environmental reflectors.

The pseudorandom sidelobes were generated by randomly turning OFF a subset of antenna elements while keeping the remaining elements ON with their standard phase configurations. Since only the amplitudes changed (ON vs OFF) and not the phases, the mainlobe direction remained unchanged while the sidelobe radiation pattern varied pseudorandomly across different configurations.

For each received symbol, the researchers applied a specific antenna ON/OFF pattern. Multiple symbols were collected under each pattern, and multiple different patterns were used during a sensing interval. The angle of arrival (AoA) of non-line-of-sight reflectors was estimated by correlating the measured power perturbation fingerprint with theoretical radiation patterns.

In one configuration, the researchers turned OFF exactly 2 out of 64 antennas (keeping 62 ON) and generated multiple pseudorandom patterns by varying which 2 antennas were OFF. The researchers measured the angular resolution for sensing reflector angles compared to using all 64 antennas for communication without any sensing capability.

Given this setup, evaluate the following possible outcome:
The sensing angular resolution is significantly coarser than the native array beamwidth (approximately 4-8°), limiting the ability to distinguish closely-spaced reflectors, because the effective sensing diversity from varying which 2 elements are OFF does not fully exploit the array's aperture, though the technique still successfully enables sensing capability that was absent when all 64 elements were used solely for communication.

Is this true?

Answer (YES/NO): NO